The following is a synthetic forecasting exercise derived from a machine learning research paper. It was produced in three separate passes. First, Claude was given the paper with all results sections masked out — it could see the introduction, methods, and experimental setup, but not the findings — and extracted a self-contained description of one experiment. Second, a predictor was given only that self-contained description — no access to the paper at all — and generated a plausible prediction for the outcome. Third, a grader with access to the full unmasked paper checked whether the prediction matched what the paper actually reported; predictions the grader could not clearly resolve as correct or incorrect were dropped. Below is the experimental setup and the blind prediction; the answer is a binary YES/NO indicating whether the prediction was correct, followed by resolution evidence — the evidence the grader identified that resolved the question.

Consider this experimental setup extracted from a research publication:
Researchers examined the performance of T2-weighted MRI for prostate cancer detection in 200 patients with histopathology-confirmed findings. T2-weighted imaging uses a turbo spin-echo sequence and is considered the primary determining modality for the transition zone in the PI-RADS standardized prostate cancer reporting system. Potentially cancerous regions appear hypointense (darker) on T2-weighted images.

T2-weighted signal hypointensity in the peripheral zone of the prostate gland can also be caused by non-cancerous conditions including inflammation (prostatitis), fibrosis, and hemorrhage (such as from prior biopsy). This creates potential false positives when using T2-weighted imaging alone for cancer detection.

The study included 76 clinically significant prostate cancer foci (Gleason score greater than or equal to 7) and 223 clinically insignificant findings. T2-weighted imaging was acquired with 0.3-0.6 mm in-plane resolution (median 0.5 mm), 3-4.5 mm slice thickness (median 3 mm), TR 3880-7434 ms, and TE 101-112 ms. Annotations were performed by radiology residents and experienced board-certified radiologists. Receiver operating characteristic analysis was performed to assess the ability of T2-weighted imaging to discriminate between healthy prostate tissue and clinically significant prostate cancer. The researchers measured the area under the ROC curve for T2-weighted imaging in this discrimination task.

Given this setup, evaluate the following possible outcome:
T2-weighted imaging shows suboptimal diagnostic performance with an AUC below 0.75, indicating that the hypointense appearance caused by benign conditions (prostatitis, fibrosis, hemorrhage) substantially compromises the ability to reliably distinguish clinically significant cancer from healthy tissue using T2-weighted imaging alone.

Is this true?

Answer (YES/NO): YES